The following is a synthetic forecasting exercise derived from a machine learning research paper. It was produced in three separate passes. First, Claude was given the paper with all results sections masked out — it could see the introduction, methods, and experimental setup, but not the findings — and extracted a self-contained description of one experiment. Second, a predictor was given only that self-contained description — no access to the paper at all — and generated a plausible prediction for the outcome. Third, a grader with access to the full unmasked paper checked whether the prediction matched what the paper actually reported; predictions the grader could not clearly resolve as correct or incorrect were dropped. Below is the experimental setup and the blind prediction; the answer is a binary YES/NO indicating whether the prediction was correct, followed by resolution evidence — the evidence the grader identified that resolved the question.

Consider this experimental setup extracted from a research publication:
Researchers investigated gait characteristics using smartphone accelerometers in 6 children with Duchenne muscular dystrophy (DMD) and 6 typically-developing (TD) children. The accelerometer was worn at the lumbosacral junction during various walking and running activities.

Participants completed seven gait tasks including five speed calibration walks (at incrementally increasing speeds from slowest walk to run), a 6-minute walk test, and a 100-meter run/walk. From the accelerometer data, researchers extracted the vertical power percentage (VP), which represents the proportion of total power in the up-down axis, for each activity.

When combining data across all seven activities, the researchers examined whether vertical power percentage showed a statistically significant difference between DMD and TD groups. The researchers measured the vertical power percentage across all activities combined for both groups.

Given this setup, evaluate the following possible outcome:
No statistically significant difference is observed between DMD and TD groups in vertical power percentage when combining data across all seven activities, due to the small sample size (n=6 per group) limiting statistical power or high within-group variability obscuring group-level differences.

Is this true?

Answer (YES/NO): NO